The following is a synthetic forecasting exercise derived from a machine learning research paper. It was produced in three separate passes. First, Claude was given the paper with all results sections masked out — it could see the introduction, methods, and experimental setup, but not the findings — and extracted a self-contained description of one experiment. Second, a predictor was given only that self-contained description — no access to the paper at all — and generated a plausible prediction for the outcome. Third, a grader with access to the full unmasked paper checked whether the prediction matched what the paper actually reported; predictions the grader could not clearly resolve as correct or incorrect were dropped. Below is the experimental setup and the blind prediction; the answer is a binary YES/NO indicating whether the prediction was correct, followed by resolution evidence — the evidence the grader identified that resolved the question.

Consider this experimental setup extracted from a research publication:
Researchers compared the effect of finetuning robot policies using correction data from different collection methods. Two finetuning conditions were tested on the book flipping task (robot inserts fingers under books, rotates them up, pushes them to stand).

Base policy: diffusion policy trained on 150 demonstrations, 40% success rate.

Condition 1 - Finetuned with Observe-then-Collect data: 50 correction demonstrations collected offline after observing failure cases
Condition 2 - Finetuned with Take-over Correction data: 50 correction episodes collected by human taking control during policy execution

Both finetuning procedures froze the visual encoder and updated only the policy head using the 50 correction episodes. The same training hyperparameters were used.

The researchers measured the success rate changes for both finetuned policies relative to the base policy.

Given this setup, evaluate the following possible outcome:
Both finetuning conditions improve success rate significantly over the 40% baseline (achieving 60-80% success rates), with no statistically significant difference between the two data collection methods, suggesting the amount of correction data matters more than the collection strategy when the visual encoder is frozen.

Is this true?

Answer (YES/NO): NO